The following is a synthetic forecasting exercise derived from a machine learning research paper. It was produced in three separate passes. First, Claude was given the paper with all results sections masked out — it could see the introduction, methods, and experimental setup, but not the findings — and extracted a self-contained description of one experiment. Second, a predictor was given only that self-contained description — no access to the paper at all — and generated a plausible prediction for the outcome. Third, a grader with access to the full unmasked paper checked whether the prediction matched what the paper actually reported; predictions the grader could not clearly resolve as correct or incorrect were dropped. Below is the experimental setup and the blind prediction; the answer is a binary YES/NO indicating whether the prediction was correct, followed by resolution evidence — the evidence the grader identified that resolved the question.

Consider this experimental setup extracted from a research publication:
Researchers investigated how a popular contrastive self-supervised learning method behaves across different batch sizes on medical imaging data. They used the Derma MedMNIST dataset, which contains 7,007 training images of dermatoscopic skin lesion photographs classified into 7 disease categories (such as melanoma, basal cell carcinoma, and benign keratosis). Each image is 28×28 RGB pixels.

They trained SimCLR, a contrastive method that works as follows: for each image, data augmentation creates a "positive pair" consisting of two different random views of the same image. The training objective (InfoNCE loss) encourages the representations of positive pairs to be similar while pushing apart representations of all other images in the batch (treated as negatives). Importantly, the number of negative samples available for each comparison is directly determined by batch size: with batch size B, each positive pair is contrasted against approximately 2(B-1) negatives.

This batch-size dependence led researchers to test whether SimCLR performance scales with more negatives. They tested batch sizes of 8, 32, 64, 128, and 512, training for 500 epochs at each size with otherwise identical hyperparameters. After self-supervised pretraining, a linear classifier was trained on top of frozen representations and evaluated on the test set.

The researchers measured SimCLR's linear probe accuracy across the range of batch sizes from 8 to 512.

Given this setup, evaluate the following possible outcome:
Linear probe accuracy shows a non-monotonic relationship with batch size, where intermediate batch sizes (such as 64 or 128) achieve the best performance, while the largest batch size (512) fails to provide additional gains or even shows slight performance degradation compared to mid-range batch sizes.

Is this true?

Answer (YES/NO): YES